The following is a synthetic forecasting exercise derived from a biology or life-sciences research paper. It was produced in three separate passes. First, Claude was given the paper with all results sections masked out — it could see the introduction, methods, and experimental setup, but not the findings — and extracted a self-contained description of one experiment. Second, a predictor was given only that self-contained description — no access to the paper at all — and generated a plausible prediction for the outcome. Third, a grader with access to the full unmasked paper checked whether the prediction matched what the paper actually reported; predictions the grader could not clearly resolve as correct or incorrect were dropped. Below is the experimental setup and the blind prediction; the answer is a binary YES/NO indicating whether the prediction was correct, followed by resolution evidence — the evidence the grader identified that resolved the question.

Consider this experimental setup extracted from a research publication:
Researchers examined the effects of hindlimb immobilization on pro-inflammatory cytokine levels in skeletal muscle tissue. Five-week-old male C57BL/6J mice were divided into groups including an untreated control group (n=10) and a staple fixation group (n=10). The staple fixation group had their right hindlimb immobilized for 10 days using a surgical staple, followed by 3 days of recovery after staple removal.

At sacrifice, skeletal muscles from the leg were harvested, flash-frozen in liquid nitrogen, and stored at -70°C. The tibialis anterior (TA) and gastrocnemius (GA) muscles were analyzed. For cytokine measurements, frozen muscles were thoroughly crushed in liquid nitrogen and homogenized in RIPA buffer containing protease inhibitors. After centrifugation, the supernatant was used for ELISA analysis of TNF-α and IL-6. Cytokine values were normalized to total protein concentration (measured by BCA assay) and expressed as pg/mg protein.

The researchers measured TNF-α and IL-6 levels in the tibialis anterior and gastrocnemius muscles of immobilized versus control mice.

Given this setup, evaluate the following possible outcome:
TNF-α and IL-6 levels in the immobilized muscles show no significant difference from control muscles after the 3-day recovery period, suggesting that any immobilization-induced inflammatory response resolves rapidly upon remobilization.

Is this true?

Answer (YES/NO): NO